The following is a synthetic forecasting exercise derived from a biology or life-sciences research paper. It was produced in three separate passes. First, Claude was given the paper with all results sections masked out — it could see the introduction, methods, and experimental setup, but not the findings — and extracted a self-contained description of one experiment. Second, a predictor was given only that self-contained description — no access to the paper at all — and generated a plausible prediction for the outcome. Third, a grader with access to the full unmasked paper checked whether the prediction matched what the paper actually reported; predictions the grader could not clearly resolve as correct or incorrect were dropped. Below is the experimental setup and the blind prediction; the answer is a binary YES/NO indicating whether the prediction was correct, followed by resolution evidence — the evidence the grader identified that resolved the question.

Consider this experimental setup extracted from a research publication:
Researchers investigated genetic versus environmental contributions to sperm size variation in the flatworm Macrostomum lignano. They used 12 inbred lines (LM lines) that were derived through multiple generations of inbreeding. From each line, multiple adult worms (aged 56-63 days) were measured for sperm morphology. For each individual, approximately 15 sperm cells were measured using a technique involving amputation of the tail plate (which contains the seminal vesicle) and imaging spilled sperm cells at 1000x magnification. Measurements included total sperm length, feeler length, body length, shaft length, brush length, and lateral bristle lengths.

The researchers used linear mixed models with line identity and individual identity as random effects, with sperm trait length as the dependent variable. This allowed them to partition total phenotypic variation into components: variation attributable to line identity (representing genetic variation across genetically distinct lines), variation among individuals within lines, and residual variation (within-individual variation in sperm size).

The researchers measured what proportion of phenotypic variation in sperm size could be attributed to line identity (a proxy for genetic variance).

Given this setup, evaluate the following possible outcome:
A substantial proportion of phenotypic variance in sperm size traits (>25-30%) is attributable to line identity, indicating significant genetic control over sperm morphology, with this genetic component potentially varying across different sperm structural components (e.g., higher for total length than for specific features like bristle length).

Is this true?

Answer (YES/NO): YES